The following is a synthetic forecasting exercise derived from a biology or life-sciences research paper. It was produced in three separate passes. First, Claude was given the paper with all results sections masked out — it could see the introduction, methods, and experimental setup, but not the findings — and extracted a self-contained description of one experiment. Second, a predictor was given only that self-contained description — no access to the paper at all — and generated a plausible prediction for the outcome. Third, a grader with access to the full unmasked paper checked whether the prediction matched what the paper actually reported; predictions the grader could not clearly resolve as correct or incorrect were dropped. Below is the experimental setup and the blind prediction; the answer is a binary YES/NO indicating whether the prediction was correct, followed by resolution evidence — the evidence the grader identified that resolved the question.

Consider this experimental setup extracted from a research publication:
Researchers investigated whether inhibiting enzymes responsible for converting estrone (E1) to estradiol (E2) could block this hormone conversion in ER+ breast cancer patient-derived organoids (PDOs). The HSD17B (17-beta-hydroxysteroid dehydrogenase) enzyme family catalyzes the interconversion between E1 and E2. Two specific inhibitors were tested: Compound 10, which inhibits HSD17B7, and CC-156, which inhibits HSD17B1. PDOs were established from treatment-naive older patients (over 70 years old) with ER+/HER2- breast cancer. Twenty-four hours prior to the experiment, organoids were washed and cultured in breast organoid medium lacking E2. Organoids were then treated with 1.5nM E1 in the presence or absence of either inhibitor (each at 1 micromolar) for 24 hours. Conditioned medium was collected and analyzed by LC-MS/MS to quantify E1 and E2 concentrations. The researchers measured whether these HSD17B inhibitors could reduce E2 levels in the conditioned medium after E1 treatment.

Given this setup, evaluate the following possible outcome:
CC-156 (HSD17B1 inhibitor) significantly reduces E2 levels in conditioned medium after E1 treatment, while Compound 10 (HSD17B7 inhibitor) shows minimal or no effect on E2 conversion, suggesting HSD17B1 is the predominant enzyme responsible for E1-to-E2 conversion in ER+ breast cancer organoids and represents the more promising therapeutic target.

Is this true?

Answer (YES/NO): NO